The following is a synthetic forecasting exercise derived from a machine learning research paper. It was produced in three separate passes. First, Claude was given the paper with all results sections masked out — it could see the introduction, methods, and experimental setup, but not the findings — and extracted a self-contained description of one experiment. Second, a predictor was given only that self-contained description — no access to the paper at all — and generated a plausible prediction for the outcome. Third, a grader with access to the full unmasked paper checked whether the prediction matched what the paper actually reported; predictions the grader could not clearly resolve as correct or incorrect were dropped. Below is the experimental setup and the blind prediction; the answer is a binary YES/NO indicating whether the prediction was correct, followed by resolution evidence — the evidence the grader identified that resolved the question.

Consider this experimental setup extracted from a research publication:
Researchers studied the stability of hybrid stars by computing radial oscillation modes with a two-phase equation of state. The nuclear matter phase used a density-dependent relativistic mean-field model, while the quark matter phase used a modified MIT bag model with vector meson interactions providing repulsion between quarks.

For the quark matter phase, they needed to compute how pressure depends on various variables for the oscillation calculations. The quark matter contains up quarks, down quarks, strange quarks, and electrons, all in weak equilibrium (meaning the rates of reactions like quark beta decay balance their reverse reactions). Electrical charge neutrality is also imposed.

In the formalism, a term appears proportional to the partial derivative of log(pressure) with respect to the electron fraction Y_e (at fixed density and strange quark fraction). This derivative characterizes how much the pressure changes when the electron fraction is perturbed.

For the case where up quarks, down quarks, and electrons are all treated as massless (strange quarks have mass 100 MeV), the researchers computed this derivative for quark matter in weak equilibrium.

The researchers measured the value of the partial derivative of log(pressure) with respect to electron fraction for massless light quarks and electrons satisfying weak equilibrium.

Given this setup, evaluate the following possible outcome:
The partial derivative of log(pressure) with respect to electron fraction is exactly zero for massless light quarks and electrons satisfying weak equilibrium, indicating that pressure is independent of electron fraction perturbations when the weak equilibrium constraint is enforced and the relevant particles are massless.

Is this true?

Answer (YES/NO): YES